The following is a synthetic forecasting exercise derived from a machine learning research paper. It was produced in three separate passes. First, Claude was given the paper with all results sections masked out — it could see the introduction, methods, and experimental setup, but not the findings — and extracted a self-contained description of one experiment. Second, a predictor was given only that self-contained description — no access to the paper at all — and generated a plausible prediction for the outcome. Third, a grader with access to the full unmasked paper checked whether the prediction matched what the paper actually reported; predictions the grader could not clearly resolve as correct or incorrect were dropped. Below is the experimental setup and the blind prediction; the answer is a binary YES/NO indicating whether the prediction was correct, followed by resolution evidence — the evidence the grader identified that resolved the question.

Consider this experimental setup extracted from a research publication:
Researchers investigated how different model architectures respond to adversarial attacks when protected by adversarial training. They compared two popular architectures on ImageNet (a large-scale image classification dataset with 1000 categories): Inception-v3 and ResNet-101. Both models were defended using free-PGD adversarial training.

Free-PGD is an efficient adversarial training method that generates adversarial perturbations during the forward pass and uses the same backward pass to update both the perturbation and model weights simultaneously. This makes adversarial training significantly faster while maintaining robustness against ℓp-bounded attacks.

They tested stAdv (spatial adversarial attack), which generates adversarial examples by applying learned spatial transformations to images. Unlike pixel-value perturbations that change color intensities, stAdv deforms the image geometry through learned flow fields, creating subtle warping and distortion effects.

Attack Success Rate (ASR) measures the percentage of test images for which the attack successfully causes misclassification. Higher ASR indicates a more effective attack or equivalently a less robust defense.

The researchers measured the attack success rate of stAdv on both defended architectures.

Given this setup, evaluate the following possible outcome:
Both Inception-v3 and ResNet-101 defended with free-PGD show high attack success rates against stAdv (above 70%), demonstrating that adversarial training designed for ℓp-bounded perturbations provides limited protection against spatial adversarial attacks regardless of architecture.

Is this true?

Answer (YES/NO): NO